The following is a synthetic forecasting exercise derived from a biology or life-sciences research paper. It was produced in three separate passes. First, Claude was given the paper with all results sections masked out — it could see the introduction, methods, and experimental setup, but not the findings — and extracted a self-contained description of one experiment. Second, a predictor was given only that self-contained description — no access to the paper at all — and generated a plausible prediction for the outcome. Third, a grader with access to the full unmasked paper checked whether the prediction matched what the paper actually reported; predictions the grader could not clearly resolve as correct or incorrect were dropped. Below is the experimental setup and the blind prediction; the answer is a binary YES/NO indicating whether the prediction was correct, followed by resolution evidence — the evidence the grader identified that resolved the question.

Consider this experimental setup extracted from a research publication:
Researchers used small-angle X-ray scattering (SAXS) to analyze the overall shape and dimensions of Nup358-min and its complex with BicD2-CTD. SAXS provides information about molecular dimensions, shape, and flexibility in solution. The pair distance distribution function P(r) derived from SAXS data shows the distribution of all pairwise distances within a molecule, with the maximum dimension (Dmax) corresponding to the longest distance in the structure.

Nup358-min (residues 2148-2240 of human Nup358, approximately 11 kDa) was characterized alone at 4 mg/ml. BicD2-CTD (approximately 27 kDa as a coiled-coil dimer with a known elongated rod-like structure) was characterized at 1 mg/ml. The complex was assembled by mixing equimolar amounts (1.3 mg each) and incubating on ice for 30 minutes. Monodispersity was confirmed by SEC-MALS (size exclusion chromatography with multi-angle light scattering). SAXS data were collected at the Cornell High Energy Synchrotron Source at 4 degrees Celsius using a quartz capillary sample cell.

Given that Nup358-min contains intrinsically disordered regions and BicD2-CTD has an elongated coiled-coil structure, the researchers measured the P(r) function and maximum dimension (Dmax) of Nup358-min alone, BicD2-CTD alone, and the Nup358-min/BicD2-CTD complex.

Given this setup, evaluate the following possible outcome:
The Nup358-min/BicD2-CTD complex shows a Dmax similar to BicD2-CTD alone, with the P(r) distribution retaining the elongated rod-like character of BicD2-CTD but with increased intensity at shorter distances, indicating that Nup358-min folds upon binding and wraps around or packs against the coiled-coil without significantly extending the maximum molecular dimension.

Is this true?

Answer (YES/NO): YES